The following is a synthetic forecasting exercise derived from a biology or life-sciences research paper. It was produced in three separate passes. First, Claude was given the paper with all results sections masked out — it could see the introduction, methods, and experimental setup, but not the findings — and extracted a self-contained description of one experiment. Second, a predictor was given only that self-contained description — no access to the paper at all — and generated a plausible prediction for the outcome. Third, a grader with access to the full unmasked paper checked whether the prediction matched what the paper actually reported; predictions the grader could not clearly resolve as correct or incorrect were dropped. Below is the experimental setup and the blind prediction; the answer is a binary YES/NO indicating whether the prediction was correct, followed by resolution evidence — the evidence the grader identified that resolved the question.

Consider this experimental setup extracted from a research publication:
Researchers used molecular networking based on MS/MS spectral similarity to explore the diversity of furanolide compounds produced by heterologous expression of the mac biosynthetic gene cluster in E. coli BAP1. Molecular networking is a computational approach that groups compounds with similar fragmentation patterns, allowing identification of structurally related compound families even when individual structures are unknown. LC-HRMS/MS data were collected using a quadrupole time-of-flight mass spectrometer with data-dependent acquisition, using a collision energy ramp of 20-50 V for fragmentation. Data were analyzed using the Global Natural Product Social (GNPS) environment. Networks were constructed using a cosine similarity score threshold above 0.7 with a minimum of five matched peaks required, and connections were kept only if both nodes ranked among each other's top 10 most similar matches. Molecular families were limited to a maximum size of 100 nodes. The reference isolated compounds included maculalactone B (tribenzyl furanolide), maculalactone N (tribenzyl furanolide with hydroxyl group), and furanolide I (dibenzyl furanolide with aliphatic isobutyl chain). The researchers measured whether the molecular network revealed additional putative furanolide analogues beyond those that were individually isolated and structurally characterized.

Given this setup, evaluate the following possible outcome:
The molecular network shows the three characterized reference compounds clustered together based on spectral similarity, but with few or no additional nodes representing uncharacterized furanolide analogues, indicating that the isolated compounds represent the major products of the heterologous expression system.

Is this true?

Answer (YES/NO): NO